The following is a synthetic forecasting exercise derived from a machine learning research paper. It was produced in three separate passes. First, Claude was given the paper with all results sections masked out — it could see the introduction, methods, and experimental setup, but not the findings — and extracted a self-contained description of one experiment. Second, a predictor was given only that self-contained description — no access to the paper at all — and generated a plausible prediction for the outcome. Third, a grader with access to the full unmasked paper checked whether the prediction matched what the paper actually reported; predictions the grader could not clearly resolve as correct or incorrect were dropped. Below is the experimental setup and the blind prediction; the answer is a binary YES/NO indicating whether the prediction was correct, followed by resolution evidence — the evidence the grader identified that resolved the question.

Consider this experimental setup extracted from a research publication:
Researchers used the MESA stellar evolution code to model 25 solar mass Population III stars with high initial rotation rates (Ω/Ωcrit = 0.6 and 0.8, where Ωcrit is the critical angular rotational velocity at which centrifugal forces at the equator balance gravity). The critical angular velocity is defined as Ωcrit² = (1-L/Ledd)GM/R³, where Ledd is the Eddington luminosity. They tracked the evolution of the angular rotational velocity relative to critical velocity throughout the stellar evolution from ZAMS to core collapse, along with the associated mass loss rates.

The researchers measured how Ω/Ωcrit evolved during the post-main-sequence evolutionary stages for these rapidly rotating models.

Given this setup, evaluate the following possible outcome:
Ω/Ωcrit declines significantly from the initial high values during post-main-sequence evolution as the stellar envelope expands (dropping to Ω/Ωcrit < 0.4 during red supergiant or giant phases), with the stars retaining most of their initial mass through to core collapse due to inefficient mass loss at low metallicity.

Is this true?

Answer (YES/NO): NO